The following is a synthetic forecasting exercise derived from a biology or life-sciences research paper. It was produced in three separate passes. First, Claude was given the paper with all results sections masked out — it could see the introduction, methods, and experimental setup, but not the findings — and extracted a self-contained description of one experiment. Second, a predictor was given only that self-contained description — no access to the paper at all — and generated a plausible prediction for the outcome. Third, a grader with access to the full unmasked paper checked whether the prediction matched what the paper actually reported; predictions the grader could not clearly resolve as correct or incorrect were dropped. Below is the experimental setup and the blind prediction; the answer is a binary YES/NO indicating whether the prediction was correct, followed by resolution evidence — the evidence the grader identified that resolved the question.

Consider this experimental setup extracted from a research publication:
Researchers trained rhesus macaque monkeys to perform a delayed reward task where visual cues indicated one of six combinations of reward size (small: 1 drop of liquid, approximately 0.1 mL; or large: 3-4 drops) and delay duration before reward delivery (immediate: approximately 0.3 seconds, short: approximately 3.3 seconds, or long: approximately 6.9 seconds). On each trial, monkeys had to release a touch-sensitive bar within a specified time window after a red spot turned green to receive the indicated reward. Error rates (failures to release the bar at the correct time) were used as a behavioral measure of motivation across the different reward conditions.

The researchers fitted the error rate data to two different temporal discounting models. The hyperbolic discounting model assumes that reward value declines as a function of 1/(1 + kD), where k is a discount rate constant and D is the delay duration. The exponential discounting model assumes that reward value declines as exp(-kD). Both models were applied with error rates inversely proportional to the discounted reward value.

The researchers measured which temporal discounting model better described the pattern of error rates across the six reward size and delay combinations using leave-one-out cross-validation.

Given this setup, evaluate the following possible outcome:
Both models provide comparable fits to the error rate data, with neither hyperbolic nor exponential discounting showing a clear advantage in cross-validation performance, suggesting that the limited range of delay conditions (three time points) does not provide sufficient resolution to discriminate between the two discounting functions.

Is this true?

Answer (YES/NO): NO